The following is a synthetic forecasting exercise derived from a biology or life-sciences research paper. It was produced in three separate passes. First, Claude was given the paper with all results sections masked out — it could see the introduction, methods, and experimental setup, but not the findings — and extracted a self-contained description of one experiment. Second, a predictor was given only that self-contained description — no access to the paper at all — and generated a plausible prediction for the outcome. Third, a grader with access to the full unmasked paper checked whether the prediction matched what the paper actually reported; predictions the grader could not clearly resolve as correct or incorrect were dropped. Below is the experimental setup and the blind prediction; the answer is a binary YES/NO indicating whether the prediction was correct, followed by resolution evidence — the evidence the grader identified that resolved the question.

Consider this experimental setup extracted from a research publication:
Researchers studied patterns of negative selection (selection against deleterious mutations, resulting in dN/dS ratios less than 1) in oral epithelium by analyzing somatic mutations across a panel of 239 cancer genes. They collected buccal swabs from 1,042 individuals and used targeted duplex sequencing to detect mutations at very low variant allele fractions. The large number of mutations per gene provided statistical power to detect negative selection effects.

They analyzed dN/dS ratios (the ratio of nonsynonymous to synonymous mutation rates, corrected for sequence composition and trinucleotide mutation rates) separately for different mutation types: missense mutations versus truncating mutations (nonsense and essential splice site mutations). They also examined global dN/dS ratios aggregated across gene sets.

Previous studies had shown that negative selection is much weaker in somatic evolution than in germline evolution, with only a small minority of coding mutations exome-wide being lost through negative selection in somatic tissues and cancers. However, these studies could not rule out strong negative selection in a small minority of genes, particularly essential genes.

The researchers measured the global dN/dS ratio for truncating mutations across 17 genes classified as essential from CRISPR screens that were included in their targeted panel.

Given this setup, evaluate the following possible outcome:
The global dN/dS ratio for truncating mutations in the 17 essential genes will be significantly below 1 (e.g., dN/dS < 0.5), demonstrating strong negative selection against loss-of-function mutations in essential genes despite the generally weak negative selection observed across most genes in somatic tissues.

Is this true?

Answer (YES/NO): NO